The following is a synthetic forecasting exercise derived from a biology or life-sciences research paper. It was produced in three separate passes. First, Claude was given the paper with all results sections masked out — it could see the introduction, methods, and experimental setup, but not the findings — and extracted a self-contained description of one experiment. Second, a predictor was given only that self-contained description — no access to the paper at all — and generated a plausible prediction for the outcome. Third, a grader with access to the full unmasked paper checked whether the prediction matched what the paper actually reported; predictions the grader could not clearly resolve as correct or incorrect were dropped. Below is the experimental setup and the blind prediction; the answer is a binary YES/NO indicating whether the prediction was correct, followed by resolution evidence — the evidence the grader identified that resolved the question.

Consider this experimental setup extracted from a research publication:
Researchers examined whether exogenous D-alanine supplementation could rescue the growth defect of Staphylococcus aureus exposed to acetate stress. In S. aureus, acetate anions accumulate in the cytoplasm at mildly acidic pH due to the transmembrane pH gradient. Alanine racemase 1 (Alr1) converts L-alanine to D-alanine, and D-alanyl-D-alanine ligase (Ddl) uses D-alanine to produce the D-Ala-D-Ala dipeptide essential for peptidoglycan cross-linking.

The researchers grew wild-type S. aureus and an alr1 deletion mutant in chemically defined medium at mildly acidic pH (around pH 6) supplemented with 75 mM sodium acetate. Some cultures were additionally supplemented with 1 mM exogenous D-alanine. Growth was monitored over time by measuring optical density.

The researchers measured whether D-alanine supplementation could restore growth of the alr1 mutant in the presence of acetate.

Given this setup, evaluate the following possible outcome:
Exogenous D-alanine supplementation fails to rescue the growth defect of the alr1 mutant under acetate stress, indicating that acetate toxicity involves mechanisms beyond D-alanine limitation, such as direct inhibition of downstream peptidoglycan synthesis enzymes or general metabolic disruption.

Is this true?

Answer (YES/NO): NO